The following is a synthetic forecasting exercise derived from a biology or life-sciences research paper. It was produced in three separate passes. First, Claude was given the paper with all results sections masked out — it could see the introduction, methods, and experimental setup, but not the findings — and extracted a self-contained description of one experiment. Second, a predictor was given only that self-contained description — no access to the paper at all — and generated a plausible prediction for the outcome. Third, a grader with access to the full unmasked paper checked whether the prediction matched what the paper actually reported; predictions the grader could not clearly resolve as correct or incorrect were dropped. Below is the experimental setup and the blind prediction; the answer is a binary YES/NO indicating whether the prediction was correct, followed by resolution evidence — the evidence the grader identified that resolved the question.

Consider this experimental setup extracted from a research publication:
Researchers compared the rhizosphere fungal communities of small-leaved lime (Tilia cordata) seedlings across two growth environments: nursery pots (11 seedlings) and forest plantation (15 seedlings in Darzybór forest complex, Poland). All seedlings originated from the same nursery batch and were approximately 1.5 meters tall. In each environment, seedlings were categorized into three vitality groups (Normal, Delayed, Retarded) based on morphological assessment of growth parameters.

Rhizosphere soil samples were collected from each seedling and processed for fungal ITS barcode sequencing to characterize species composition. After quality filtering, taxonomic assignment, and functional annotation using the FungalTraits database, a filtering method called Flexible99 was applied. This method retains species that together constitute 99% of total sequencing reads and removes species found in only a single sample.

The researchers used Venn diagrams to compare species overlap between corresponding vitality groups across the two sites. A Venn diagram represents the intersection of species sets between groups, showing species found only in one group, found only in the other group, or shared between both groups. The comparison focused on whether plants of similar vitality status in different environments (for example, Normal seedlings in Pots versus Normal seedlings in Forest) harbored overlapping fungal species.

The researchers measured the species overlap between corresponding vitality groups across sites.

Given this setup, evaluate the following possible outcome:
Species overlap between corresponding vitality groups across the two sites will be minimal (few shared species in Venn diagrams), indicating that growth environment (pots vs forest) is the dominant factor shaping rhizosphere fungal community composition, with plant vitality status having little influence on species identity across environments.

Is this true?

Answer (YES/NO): YES